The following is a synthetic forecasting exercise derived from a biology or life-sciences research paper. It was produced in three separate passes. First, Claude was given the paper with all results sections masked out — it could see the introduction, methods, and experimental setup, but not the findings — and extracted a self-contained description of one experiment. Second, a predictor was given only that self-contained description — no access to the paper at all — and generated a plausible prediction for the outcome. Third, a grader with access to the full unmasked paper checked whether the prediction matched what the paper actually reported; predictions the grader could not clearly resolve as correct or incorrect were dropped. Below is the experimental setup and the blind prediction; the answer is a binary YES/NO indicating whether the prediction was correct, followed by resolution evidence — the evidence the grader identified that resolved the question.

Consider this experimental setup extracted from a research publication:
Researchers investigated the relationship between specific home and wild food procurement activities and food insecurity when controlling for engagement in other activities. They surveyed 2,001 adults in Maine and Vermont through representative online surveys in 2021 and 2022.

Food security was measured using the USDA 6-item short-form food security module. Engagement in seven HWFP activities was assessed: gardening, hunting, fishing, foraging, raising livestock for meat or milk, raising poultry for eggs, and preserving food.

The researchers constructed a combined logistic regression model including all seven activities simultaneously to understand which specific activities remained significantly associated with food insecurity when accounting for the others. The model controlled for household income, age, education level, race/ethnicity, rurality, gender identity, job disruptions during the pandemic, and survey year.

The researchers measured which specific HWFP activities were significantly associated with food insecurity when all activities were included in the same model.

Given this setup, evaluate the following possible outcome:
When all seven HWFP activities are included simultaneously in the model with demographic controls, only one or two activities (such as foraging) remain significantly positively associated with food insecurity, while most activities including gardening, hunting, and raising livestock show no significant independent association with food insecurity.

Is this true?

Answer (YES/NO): NO